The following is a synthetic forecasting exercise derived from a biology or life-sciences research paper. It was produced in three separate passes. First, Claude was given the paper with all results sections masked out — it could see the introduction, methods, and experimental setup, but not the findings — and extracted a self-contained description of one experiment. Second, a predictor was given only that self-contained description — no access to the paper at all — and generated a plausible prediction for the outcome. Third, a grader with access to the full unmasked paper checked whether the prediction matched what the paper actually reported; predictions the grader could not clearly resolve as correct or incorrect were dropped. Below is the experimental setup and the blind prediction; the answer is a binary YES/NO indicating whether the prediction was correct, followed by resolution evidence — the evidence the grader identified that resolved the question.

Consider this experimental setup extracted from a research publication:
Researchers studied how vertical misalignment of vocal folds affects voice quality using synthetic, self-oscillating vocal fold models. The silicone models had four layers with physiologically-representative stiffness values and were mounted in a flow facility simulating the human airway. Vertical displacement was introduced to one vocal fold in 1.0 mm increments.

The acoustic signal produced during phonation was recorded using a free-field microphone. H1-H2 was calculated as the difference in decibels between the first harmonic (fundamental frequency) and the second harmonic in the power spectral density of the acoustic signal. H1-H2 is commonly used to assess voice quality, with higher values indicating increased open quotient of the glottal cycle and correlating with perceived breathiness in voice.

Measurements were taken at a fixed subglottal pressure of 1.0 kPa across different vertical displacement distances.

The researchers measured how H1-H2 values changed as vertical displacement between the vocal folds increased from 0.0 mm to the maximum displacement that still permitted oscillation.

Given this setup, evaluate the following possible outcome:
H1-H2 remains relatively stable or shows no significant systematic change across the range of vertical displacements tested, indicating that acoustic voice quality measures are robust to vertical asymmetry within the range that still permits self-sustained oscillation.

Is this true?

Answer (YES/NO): NO